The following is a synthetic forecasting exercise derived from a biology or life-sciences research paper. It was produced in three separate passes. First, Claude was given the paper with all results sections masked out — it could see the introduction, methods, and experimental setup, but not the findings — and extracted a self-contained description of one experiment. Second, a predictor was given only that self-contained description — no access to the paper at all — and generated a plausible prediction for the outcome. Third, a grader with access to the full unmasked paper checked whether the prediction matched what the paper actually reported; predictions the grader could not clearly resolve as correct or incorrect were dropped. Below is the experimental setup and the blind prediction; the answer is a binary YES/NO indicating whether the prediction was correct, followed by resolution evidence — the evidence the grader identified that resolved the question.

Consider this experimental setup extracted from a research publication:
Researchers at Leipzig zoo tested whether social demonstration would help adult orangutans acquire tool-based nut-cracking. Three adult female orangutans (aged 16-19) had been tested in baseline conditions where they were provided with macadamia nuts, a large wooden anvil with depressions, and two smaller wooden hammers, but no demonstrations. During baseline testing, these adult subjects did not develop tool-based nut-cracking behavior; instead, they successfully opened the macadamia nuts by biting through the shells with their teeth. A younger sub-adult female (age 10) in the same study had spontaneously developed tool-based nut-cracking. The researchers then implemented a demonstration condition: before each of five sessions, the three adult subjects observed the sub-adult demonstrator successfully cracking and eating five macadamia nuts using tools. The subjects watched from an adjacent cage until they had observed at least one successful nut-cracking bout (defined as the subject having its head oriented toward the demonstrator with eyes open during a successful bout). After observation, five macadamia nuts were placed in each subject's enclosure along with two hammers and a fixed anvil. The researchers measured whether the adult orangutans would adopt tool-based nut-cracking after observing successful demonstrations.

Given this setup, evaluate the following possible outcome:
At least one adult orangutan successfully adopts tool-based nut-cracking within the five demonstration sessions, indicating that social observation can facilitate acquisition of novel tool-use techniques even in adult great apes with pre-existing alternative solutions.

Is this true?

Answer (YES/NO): NO